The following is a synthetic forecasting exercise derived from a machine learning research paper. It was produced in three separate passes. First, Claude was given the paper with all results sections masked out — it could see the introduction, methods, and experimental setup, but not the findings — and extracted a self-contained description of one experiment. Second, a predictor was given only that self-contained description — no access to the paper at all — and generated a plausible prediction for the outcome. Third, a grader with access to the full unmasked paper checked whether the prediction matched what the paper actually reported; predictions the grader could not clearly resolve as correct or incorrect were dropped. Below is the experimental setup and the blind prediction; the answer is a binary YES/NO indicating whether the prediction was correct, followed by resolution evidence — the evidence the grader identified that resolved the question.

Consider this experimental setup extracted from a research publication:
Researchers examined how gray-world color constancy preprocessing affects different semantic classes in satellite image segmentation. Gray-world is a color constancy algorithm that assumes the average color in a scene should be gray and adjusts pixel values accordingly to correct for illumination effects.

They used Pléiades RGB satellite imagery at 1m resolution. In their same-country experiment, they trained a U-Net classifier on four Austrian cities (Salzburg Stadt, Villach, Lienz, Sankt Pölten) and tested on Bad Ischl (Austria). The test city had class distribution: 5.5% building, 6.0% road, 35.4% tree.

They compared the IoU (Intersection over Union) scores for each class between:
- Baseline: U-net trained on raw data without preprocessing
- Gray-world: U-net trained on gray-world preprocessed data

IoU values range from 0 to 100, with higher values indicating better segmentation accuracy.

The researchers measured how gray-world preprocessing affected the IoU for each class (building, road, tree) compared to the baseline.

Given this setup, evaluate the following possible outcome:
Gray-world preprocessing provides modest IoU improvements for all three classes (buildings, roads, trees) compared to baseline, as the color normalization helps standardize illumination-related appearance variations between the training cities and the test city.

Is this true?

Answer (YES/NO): NO